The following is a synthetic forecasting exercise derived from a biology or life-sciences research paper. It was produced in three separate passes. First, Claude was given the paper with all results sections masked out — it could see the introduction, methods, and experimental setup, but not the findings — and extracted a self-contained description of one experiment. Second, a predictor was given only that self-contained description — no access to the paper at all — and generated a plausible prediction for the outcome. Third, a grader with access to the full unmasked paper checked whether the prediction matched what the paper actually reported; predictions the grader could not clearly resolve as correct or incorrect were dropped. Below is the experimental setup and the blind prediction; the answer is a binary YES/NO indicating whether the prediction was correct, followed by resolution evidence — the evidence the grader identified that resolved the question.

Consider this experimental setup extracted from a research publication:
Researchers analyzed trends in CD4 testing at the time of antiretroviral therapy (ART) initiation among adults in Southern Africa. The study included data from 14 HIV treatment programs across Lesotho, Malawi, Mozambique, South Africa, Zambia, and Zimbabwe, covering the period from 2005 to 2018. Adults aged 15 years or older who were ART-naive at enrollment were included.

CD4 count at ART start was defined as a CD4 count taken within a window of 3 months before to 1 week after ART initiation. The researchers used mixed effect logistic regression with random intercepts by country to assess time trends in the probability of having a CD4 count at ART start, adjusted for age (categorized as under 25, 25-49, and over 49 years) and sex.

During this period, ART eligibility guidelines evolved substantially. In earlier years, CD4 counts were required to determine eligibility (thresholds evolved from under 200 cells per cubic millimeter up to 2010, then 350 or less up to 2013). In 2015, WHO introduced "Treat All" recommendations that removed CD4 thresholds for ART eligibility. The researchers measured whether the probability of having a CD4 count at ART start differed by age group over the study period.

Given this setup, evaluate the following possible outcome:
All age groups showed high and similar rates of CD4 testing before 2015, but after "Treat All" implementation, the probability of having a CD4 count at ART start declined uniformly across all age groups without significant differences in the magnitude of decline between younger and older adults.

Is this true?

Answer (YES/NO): NO